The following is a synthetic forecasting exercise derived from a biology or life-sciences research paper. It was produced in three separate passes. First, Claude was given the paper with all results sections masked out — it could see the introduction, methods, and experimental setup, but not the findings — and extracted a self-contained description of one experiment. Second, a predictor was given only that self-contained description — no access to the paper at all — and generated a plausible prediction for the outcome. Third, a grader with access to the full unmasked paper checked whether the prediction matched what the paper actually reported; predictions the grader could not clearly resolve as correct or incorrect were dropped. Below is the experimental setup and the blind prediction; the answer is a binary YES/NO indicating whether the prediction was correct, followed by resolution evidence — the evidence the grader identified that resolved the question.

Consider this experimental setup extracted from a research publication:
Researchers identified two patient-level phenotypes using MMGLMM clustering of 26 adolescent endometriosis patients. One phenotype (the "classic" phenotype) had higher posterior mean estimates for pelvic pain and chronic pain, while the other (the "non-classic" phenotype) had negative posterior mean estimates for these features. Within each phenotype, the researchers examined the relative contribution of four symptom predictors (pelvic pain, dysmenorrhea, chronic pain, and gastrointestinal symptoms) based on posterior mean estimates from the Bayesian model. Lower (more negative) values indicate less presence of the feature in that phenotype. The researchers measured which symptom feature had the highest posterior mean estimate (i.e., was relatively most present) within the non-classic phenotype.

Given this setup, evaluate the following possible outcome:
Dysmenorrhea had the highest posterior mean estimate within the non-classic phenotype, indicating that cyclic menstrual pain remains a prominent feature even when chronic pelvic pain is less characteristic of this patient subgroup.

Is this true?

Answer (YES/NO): NO